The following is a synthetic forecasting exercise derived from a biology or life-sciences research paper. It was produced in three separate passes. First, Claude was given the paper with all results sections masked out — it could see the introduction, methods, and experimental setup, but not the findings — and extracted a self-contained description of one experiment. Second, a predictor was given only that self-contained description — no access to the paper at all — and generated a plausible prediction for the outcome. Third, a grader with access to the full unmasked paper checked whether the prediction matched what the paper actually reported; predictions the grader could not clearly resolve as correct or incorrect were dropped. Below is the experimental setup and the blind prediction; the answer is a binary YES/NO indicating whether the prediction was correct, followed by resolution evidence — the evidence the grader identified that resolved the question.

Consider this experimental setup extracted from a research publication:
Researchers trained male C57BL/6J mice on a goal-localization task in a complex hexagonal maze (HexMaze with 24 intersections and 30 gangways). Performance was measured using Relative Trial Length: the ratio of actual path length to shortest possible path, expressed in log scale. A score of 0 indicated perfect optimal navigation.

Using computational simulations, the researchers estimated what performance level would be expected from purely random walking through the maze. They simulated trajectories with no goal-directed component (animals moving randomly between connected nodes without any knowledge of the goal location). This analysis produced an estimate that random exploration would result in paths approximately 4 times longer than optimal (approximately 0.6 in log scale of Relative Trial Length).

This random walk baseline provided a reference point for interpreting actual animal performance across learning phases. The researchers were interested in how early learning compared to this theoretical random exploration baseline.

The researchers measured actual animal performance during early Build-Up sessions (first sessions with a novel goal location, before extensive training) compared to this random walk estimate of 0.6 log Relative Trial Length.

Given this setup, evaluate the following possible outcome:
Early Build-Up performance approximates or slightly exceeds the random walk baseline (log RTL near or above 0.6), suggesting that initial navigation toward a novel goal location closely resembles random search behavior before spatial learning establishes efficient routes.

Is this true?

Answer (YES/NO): NO